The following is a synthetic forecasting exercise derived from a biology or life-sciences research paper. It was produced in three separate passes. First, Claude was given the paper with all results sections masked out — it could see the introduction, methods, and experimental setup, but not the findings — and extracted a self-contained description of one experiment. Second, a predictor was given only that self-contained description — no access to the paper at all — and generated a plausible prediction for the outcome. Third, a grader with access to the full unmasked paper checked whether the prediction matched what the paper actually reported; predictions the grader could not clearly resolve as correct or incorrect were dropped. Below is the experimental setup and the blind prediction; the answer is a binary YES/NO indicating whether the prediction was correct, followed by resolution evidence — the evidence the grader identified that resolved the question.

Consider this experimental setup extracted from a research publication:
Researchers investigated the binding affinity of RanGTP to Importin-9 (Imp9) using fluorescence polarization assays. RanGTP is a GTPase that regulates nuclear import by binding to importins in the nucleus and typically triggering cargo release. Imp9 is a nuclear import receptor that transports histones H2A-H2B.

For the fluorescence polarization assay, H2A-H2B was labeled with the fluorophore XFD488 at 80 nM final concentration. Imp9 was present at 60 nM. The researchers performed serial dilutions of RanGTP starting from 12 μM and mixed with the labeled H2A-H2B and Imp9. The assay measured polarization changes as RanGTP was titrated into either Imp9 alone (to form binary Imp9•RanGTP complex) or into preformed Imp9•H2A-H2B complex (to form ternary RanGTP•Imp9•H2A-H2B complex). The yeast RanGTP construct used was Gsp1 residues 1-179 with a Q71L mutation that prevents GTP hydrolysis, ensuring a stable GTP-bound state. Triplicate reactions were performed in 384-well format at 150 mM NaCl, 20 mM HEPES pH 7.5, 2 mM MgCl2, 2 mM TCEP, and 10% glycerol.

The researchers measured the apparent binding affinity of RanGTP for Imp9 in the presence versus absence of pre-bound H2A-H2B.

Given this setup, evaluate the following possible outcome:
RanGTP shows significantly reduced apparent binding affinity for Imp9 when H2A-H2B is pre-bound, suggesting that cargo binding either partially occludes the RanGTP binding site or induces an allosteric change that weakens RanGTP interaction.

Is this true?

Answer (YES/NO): YES